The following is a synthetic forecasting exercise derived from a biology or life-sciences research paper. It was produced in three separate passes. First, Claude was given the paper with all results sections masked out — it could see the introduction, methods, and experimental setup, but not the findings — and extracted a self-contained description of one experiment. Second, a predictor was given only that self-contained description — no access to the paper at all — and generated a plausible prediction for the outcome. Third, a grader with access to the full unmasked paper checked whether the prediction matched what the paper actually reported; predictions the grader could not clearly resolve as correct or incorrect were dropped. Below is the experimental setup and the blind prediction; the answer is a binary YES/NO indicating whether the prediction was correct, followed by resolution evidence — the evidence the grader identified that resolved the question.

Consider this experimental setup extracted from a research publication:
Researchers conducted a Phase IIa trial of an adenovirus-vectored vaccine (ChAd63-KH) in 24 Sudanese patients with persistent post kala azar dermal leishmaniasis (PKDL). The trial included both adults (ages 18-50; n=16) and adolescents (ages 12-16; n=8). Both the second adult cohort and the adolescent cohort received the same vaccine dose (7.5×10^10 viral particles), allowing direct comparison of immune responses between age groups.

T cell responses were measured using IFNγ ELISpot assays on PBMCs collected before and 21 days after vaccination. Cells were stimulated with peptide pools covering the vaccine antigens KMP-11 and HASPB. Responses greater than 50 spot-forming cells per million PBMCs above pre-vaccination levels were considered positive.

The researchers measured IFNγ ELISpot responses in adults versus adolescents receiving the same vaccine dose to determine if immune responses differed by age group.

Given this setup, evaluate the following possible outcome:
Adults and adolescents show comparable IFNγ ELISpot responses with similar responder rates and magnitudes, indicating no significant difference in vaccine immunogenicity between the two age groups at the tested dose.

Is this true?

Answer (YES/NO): YES